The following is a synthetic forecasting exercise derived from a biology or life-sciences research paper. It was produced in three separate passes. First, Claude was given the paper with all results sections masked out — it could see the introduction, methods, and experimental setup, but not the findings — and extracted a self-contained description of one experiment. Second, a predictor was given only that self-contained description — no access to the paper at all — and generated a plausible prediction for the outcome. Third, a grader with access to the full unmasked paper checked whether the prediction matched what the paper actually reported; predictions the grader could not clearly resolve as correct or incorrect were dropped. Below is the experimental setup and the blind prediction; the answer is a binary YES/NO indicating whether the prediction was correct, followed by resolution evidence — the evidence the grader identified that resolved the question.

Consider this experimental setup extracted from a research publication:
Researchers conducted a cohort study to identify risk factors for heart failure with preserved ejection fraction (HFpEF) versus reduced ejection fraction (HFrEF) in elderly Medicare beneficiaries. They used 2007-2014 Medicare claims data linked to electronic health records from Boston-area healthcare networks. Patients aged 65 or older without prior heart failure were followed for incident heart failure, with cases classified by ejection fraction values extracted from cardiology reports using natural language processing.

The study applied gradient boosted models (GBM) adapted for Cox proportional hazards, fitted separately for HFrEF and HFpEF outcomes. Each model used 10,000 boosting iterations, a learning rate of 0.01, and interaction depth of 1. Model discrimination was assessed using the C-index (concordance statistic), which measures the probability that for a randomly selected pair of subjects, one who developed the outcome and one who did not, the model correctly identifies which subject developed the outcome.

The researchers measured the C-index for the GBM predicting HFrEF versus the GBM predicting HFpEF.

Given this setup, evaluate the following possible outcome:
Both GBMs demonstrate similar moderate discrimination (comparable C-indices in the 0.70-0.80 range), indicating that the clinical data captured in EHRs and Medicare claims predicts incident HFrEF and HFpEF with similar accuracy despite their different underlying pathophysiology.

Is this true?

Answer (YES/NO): YES